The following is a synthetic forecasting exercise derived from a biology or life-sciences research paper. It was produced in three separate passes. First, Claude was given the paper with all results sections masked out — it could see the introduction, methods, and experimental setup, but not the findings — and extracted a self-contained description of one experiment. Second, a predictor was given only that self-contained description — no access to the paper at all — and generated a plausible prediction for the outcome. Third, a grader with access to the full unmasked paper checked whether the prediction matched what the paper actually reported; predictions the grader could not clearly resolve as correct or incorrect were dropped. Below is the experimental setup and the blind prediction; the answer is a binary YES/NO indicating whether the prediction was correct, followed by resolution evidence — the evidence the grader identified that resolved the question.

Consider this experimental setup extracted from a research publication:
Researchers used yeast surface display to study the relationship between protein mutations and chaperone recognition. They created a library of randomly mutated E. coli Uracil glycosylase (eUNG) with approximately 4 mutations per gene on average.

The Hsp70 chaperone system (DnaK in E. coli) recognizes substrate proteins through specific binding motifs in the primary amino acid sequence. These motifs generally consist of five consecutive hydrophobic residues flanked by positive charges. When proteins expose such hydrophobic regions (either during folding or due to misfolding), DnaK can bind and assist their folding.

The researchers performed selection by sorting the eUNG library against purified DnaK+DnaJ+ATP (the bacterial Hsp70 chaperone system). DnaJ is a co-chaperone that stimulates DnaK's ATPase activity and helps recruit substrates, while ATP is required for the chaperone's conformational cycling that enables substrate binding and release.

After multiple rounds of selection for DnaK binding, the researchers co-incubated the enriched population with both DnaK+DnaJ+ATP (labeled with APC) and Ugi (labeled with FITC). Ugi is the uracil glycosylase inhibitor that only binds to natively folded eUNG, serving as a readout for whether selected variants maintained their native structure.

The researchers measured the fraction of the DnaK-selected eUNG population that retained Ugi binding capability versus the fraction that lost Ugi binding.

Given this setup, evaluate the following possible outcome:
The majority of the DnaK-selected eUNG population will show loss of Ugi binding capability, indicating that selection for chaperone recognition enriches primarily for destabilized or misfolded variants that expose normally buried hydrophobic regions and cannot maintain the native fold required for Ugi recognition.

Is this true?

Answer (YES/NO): YES